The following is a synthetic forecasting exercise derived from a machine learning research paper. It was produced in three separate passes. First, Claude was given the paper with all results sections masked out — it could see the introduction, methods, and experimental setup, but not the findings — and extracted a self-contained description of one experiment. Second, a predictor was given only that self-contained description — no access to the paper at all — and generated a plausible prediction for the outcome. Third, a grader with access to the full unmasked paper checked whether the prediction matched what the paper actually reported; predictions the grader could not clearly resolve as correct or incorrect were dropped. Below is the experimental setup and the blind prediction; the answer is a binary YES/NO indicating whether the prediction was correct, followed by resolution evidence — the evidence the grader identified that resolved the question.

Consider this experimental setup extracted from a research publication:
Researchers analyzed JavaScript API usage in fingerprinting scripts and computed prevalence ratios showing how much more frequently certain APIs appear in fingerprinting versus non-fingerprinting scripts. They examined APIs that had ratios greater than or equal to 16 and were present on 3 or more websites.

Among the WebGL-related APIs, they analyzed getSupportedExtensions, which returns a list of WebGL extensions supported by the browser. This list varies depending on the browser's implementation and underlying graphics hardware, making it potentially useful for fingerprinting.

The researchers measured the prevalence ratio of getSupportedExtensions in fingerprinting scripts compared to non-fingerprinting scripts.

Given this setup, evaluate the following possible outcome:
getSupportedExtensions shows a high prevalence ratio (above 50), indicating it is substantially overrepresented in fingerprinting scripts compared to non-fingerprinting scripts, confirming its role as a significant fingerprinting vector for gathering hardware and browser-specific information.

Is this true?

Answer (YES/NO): NO